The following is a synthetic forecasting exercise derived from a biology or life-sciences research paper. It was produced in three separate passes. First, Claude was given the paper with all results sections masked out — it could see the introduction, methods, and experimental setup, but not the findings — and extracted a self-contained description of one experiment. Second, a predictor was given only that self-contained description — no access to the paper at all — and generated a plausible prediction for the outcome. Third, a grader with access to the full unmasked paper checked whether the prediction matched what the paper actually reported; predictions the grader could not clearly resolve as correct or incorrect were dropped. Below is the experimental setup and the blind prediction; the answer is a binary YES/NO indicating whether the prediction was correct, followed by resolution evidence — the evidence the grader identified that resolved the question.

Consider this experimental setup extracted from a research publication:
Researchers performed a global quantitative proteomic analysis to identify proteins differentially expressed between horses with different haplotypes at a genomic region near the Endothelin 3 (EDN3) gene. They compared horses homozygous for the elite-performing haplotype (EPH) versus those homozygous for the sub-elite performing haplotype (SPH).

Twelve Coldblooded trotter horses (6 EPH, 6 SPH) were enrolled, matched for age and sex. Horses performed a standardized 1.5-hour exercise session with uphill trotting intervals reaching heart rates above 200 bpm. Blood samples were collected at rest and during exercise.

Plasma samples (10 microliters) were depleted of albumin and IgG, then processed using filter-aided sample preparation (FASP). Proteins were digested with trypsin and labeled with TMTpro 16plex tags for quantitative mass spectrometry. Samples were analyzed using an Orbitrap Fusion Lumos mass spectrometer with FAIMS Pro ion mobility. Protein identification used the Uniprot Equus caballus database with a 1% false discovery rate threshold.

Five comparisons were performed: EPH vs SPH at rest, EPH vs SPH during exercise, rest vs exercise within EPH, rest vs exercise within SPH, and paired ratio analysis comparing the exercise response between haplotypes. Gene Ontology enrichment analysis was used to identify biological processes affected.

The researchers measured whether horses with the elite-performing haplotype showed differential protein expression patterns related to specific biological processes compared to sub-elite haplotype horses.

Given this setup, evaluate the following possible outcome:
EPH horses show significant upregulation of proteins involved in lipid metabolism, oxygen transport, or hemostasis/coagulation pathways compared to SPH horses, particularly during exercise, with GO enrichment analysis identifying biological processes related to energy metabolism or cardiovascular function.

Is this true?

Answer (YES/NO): NO